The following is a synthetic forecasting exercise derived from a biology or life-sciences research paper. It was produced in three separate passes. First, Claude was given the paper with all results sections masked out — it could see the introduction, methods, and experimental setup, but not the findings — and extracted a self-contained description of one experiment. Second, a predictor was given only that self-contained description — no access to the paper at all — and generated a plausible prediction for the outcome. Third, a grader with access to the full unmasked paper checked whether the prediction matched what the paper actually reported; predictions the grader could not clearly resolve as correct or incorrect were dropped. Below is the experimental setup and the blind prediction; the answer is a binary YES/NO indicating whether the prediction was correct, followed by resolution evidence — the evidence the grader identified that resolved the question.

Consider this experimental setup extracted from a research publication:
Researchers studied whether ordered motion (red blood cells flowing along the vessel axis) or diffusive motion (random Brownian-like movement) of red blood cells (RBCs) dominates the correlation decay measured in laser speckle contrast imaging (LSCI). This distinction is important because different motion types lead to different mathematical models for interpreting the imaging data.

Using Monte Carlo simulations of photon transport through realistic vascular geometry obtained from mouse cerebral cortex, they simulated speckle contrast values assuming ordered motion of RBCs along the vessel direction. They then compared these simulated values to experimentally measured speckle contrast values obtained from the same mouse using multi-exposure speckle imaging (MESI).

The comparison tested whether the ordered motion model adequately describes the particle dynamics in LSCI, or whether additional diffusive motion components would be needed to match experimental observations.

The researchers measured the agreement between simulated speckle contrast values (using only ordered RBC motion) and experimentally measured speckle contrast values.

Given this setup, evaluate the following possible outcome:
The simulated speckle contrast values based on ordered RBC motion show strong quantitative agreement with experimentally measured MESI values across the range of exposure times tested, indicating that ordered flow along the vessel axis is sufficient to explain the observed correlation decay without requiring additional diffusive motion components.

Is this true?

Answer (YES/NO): YES